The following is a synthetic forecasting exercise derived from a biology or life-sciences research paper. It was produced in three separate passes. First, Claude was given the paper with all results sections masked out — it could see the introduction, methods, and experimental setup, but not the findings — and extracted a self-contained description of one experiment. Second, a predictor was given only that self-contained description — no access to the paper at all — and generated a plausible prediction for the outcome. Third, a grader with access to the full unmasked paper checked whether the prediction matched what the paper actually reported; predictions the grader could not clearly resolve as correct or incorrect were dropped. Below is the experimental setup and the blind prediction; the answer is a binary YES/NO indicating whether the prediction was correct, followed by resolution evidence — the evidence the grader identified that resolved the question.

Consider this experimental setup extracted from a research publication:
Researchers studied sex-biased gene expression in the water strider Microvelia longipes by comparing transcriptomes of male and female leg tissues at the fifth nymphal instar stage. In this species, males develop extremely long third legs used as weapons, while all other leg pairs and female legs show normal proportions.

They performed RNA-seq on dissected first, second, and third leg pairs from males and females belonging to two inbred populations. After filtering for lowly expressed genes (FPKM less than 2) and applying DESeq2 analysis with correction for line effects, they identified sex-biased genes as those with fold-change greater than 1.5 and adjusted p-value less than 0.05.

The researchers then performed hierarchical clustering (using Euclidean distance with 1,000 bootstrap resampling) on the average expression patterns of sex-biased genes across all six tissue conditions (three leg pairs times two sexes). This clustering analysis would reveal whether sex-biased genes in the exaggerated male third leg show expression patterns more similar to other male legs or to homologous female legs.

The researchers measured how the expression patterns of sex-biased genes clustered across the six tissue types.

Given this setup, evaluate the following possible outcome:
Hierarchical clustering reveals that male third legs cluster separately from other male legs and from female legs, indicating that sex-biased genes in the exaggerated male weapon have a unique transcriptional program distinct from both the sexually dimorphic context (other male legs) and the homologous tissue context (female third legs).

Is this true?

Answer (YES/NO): YES